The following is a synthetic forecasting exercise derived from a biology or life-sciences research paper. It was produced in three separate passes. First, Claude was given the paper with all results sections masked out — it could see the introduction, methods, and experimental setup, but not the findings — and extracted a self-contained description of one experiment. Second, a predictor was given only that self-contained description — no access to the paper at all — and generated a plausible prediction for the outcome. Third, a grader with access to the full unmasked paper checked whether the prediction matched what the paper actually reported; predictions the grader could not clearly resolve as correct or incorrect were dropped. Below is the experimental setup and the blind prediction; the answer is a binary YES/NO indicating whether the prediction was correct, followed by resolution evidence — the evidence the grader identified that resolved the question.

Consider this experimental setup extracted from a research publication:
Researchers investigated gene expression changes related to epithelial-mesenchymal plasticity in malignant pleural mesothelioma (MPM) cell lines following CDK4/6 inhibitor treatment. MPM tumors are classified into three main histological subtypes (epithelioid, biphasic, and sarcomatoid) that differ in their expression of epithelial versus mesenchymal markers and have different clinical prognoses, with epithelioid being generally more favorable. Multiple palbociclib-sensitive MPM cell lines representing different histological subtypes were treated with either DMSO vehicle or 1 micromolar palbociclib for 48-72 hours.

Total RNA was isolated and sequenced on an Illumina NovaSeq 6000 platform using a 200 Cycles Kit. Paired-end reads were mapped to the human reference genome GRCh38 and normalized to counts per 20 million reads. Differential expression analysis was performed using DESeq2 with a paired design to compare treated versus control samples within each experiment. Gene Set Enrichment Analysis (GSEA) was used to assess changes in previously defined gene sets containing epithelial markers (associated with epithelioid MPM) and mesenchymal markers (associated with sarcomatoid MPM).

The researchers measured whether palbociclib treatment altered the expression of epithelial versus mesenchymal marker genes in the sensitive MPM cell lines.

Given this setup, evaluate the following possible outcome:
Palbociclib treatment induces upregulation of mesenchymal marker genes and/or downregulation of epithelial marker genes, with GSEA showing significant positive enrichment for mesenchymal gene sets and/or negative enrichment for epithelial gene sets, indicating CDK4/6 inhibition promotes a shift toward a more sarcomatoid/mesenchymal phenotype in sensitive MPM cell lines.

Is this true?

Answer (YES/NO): NO